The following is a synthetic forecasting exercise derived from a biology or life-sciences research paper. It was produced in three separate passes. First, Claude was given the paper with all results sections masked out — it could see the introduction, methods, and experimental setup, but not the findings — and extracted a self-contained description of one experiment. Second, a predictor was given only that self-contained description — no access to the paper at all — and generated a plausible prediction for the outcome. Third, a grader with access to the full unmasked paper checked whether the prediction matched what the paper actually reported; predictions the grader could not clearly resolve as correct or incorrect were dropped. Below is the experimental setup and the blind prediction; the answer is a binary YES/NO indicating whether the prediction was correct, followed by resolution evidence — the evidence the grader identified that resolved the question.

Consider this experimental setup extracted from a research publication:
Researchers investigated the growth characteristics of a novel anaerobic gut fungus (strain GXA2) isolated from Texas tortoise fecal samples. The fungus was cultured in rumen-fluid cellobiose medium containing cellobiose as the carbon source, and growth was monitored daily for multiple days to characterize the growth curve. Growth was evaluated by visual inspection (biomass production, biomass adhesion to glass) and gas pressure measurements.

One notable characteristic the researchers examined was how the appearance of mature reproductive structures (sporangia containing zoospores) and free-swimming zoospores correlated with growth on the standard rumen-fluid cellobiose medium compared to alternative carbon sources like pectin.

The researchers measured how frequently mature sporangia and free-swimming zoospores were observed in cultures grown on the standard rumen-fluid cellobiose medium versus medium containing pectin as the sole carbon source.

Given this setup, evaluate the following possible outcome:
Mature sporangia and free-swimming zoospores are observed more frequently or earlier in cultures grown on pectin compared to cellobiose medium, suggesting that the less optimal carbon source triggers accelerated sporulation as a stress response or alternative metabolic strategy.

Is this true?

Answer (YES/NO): YES